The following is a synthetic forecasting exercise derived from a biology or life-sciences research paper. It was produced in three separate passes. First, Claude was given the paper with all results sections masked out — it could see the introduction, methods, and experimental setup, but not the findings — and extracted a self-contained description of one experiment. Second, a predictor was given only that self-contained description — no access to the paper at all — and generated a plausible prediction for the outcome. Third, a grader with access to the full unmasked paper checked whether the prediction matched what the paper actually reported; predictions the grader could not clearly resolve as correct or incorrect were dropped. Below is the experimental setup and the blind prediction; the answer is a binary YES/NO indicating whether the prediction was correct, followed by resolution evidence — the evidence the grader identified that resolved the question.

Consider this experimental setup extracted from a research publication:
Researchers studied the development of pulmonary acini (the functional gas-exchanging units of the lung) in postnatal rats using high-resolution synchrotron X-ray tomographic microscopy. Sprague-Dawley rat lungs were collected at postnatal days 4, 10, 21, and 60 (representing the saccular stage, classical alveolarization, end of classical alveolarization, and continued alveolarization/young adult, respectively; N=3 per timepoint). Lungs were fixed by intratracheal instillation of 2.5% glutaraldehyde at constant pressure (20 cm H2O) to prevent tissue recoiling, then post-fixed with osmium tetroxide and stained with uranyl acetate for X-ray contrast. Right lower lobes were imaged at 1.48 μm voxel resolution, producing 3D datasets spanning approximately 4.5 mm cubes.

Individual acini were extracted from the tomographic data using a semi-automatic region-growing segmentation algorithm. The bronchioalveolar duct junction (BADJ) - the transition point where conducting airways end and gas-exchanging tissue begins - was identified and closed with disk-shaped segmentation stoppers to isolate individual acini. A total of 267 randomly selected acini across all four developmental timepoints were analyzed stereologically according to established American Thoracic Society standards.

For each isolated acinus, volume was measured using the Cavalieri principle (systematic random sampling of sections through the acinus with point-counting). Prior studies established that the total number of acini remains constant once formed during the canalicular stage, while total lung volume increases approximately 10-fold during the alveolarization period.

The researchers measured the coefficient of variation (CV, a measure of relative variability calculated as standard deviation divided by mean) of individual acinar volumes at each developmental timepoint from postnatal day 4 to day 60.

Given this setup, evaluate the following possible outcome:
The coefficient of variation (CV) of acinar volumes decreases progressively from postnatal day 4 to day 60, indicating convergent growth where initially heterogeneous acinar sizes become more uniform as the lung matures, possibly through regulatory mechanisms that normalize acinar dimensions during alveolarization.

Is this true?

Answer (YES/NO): YES